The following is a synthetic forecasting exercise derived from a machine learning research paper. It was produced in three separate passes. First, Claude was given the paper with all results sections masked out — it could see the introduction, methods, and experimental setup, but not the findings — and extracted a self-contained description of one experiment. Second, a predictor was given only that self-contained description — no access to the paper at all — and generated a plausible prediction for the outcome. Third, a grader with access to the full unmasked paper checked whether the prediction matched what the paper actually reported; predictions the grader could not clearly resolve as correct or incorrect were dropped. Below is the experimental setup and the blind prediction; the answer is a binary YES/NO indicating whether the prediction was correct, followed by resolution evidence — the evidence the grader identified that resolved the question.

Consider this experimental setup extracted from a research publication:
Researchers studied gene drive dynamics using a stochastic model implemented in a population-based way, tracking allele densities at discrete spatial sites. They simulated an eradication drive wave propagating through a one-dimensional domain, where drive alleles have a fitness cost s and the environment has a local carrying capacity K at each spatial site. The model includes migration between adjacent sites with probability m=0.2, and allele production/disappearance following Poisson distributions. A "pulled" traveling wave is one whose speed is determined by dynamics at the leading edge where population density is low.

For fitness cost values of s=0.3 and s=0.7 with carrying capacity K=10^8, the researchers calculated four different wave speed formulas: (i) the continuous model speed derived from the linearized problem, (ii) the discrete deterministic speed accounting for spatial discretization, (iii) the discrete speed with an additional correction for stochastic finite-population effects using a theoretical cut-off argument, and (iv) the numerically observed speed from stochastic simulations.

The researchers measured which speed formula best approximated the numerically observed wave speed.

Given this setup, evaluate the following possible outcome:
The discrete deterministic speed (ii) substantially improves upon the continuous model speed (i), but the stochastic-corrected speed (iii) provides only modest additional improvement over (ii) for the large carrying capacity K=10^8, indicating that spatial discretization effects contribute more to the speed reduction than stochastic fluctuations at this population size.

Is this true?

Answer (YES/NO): NO